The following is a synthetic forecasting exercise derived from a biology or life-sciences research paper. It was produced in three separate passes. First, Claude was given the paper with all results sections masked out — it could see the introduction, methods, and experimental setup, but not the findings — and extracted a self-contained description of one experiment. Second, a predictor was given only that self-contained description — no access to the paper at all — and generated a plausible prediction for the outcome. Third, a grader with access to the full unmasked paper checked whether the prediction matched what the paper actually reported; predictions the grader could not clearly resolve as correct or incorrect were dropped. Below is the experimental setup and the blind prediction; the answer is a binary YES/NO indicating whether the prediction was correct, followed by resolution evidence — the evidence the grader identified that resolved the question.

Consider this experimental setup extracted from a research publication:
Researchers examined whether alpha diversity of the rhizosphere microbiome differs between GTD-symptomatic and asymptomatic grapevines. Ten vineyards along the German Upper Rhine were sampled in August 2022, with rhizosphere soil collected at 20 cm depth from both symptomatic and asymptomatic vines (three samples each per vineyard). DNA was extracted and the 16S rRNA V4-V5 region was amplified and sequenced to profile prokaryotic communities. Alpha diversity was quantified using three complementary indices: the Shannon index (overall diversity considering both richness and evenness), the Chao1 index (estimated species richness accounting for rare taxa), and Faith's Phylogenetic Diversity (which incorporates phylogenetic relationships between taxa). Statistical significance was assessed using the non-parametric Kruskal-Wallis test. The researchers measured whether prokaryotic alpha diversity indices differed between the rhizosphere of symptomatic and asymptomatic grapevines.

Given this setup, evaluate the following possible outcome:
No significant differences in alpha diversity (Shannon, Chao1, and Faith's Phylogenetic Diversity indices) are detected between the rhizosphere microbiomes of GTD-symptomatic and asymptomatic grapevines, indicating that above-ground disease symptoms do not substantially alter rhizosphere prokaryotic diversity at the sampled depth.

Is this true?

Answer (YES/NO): NO